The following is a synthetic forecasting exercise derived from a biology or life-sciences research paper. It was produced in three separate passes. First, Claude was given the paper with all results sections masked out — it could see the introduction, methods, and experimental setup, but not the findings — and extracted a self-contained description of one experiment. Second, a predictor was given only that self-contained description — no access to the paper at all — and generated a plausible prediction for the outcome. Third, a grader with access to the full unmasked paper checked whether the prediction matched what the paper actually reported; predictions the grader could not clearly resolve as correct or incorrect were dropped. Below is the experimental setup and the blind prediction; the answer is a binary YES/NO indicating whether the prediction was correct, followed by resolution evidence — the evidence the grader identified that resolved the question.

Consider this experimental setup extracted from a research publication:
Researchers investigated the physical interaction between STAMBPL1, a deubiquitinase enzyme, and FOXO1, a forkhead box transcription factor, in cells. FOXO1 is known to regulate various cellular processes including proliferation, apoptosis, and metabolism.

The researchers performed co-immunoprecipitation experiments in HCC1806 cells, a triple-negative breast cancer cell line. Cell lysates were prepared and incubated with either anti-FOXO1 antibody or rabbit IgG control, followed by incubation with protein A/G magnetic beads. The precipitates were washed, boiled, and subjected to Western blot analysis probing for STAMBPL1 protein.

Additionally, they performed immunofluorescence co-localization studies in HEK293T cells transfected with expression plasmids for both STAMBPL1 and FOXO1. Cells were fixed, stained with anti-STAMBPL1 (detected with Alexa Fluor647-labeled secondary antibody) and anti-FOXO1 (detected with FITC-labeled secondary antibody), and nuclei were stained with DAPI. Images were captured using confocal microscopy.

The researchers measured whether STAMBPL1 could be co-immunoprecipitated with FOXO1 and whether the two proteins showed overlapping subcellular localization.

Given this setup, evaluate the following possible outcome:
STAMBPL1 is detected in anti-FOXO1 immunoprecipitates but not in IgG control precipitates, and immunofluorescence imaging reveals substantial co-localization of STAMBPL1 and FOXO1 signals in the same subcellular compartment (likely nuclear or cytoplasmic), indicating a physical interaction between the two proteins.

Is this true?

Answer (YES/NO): YES